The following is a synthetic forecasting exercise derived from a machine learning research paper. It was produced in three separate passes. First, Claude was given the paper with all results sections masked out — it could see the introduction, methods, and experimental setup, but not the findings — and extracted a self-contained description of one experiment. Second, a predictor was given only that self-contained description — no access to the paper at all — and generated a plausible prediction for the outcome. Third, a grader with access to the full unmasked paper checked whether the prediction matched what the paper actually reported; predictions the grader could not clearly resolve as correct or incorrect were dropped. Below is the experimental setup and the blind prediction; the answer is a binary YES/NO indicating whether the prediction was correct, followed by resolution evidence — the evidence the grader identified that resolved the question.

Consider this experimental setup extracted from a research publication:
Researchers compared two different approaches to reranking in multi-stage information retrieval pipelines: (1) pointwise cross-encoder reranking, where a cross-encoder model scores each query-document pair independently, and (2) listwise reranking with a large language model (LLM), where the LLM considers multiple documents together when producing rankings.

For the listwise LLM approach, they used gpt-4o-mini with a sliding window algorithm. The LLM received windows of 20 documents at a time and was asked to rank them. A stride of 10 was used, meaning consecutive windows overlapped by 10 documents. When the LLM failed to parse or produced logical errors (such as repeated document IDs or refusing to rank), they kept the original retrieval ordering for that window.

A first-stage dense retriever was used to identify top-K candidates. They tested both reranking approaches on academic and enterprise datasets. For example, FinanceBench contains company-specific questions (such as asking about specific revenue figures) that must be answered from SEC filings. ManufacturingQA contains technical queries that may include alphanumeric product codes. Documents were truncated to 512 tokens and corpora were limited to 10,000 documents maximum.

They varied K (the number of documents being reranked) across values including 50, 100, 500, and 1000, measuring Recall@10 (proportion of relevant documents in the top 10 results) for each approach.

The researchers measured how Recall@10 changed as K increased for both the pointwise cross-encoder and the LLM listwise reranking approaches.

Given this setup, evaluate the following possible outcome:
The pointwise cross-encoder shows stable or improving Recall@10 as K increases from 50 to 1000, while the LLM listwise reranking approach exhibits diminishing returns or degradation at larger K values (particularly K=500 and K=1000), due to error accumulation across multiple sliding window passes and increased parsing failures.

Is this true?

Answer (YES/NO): NO